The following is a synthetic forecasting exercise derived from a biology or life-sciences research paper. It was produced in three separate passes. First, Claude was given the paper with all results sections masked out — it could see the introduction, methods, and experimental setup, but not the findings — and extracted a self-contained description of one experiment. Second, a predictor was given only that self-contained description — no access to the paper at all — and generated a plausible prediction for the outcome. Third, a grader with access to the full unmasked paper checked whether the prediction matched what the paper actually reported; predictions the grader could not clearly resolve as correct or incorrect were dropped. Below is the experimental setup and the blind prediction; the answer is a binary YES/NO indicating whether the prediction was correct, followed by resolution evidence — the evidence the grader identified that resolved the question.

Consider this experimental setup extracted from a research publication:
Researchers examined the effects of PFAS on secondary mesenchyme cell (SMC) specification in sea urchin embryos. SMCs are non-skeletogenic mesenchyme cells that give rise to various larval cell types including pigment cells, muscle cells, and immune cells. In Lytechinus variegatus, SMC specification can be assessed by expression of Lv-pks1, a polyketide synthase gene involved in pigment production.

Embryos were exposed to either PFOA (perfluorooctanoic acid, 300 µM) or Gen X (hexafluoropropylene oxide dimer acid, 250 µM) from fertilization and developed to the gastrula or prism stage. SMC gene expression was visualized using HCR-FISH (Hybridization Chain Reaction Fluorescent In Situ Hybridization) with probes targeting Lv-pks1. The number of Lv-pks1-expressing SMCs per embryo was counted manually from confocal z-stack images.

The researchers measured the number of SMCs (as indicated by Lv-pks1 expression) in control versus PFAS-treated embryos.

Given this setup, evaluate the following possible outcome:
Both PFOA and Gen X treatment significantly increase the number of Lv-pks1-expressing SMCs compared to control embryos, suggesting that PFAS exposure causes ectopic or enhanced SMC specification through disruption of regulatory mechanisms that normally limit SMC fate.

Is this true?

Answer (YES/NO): NO